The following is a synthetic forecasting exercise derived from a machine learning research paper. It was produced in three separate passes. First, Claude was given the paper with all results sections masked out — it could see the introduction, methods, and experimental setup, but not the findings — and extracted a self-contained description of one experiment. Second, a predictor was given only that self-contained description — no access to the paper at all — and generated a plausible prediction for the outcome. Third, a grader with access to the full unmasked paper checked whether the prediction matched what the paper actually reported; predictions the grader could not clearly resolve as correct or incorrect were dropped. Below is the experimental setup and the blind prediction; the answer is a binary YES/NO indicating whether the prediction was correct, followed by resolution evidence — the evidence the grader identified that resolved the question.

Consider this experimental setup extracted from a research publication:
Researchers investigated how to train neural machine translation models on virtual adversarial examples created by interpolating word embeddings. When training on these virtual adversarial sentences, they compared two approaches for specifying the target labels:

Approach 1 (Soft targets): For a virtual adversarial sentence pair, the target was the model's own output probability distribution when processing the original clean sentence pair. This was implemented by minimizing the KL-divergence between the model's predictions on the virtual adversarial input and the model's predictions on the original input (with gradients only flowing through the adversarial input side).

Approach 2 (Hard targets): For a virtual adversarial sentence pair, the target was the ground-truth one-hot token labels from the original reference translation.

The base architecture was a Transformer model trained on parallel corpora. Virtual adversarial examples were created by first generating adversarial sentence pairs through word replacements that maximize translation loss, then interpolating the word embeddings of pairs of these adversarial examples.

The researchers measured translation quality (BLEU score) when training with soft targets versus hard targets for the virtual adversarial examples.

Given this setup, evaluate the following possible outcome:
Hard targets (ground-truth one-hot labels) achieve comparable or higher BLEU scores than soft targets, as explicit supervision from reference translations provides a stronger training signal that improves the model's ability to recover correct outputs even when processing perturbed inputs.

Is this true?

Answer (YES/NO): NO